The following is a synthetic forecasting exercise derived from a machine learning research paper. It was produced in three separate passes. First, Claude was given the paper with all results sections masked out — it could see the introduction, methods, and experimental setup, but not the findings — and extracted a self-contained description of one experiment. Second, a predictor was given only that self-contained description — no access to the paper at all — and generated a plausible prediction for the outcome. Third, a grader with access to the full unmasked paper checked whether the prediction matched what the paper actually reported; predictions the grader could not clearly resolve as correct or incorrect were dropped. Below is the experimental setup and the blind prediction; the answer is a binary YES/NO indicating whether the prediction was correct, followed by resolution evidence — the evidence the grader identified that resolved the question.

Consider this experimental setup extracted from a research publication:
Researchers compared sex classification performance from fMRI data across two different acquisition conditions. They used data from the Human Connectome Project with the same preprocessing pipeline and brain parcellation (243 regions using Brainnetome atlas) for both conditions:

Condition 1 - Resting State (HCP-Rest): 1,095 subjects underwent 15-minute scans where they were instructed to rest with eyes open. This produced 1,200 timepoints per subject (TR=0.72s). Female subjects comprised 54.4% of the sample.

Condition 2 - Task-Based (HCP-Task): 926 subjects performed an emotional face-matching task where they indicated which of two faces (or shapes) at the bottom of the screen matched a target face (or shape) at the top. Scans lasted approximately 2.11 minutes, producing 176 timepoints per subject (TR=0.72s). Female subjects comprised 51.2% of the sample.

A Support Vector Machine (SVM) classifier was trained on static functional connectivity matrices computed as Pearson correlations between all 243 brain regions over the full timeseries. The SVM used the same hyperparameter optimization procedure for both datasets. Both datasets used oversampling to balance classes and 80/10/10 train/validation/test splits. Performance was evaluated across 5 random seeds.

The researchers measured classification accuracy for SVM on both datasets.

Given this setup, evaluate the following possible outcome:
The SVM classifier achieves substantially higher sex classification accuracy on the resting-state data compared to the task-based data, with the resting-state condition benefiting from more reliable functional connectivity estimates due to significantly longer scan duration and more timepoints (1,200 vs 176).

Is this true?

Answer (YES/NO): NO